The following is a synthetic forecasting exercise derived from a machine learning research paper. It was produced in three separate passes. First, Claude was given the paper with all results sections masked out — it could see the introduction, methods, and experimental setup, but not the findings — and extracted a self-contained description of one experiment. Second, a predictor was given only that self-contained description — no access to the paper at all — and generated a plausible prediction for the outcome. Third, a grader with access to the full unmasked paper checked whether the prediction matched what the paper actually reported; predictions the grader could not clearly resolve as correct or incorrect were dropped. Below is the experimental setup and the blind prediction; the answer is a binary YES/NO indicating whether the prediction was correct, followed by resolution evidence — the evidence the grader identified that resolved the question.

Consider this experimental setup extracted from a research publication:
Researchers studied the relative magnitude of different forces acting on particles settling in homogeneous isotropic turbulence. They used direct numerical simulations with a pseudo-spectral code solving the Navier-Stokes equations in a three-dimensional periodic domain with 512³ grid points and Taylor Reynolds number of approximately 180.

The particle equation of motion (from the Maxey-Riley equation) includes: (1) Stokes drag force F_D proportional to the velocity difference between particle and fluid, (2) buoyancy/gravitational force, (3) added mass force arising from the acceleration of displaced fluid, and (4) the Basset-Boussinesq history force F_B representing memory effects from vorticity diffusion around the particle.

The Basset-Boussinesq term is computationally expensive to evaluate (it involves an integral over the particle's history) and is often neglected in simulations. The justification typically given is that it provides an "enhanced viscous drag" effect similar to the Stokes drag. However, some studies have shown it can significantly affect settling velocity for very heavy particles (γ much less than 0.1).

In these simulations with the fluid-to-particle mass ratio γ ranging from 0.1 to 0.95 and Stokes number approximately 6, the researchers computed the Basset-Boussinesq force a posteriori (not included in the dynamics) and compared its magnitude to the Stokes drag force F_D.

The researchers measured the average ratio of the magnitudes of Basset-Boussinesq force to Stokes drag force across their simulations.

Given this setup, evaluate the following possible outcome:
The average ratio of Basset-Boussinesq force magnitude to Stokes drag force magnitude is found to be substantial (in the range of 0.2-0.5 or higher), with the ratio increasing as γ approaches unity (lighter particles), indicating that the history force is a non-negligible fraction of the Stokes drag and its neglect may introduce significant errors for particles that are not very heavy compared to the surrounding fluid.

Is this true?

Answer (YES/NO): NO